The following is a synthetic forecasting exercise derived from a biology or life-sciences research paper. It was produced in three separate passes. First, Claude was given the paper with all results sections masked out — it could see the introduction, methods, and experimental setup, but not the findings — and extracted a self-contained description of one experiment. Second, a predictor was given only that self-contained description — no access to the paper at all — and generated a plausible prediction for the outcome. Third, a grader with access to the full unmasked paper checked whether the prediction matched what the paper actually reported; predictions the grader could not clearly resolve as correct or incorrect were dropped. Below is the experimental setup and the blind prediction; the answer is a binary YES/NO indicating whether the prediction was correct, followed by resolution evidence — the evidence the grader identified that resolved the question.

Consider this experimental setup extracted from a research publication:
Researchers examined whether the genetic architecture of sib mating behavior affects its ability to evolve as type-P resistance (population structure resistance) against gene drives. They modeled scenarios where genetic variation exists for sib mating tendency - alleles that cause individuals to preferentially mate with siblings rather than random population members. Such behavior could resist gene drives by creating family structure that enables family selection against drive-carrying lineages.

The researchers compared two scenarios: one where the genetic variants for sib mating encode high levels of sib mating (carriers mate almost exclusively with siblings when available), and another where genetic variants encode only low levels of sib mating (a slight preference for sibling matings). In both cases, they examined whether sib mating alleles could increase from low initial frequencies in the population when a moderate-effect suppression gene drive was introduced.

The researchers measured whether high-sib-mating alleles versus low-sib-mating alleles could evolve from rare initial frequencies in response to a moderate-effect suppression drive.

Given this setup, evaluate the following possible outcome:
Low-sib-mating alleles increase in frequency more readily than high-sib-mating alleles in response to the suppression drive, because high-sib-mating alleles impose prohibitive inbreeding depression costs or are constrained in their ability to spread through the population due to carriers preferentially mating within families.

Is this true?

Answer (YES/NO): NO